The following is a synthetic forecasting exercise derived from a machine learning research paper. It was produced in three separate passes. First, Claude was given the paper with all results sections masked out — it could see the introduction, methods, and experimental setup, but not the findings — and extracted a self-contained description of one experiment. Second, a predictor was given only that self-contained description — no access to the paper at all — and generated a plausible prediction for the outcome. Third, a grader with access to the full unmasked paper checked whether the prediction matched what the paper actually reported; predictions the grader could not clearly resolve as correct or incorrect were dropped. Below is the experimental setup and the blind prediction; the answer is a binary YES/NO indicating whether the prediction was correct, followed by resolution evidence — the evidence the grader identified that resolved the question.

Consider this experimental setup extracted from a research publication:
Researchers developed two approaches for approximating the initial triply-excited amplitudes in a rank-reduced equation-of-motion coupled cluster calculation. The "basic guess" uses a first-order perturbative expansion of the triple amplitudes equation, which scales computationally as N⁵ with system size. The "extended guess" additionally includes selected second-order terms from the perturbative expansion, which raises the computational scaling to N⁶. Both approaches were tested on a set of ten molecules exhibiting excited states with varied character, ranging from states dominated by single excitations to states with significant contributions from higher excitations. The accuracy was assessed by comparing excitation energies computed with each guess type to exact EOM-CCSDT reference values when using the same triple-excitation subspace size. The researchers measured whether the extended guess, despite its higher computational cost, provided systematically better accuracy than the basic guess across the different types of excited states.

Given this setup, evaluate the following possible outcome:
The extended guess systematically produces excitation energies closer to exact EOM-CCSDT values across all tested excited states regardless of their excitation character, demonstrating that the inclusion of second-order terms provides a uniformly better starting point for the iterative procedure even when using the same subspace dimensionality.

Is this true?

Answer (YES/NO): NO